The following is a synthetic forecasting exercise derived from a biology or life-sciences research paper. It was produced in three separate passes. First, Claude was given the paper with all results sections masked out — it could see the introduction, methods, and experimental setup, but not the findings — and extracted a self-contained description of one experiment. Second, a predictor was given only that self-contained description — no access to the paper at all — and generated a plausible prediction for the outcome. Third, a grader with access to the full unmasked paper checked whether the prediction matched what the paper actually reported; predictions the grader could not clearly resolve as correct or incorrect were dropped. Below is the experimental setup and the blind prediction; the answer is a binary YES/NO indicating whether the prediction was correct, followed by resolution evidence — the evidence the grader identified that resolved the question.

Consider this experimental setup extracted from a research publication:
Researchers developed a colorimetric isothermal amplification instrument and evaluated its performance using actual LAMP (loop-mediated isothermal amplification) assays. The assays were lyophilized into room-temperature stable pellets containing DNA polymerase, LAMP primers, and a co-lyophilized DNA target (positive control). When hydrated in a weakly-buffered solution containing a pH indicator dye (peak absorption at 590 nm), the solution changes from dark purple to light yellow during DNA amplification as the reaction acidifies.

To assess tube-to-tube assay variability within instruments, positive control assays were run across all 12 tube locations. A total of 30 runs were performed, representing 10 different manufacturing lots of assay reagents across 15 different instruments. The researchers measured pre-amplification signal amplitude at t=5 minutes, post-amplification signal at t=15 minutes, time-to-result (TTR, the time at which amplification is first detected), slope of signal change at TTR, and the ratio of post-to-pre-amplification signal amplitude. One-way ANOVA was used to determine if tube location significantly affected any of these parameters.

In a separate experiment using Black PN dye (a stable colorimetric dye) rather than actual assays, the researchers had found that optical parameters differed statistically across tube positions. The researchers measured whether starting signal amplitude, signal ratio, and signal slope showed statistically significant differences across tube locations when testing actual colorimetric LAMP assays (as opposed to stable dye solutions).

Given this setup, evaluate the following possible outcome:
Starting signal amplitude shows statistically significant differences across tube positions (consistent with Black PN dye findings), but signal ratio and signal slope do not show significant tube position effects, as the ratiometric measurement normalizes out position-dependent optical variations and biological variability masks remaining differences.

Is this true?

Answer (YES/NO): NO